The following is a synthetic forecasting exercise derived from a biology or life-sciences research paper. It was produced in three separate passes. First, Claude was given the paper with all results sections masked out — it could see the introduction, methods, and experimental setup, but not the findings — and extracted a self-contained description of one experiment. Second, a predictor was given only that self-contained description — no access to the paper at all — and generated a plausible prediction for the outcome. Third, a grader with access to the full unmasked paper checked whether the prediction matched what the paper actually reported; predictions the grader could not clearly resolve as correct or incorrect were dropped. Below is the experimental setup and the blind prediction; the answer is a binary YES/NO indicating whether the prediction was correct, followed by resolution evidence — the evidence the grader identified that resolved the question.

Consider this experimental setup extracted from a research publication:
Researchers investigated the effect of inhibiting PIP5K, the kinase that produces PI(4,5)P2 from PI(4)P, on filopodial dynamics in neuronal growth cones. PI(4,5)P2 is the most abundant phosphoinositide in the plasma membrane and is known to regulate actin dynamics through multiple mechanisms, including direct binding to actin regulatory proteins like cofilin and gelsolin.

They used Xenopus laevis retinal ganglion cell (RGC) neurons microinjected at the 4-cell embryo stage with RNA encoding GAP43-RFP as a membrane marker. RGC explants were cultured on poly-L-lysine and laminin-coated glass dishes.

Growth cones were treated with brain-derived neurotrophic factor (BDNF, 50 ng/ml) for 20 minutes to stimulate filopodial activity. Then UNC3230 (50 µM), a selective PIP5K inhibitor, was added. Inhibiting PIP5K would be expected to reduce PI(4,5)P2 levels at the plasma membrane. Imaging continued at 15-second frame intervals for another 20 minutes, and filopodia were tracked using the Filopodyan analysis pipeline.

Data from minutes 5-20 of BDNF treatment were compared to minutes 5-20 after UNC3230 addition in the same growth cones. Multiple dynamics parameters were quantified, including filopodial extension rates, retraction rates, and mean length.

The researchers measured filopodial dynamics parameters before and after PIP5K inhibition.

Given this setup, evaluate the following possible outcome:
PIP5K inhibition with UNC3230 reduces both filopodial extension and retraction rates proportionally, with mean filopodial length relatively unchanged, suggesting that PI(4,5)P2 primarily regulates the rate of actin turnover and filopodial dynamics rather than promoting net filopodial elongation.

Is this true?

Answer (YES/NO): NO